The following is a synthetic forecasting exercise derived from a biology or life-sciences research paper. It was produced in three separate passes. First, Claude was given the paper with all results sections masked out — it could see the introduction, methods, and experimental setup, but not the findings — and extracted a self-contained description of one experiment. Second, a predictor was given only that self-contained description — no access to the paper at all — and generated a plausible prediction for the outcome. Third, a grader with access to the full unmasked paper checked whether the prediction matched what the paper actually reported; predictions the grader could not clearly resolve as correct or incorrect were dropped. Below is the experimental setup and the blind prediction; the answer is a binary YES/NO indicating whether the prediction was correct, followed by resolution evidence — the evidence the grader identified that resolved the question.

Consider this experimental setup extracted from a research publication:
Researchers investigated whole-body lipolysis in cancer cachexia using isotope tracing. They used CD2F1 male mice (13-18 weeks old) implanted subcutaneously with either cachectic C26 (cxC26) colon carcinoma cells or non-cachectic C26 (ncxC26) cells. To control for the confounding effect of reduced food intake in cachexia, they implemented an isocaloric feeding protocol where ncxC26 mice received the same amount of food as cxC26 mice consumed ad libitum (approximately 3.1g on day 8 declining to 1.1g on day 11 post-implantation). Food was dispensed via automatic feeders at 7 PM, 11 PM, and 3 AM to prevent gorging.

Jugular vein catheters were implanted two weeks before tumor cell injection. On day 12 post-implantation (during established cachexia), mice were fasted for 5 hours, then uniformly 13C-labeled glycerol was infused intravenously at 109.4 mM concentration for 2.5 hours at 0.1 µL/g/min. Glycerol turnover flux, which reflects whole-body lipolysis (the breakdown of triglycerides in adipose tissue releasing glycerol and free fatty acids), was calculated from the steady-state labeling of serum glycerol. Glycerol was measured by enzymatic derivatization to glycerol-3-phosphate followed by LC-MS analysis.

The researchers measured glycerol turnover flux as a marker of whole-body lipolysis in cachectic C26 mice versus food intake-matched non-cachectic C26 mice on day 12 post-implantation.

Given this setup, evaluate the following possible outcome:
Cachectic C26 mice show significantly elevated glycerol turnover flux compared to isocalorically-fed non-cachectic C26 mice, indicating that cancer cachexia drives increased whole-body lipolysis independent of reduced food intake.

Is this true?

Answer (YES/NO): NO